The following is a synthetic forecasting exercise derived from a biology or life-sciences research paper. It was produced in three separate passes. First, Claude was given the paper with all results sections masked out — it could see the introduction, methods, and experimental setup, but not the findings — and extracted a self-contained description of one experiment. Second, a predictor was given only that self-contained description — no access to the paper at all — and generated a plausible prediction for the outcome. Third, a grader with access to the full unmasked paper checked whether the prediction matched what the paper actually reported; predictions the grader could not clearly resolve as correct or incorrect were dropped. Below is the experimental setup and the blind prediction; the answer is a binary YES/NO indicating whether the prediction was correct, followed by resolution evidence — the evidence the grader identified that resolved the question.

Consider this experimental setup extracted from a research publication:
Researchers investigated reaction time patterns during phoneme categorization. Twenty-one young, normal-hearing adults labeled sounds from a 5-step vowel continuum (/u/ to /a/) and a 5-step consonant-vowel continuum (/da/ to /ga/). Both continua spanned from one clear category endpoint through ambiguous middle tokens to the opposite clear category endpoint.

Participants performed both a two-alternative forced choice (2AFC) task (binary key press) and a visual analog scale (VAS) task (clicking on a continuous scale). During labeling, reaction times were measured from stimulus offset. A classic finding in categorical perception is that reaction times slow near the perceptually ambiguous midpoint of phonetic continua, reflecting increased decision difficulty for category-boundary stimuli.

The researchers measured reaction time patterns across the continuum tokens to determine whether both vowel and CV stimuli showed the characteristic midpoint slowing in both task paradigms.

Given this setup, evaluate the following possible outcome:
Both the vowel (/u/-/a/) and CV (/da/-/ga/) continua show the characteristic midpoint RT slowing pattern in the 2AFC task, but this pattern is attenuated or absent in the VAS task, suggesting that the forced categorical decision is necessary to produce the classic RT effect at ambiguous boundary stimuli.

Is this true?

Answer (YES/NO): NO